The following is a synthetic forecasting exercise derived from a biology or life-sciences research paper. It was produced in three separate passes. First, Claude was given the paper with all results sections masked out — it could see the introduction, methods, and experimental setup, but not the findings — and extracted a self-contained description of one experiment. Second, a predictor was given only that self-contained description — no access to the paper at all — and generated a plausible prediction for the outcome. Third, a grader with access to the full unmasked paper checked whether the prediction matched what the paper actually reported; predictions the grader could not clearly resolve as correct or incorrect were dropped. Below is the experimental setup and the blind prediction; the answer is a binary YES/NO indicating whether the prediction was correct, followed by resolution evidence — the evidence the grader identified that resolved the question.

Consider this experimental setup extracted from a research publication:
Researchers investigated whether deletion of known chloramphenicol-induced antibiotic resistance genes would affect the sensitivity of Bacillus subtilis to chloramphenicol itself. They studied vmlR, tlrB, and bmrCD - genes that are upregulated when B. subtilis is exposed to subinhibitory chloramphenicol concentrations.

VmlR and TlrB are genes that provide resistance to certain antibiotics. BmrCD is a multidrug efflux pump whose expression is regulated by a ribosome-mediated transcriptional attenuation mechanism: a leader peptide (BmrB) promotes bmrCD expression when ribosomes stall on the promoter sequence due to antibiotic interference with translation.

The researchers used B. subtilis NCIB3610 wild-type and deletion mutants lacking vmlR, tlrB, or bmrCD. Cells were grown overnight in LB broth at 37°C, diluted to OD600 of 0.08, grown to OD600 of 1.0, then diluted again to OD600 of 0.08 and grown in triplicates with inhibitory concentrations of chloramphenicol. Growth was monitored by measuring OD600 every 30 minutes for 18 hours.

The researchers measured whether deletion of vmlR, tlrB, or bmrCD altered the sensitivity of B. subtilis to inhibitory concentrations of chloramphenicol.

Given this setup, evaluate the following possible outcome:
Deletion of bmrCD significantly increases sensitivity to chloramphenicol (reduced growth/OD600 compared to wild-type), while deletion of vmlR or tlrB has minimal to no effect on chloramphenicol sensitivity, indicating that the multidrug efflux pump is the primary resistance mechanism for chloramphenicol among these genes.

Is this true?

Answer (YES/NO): NO